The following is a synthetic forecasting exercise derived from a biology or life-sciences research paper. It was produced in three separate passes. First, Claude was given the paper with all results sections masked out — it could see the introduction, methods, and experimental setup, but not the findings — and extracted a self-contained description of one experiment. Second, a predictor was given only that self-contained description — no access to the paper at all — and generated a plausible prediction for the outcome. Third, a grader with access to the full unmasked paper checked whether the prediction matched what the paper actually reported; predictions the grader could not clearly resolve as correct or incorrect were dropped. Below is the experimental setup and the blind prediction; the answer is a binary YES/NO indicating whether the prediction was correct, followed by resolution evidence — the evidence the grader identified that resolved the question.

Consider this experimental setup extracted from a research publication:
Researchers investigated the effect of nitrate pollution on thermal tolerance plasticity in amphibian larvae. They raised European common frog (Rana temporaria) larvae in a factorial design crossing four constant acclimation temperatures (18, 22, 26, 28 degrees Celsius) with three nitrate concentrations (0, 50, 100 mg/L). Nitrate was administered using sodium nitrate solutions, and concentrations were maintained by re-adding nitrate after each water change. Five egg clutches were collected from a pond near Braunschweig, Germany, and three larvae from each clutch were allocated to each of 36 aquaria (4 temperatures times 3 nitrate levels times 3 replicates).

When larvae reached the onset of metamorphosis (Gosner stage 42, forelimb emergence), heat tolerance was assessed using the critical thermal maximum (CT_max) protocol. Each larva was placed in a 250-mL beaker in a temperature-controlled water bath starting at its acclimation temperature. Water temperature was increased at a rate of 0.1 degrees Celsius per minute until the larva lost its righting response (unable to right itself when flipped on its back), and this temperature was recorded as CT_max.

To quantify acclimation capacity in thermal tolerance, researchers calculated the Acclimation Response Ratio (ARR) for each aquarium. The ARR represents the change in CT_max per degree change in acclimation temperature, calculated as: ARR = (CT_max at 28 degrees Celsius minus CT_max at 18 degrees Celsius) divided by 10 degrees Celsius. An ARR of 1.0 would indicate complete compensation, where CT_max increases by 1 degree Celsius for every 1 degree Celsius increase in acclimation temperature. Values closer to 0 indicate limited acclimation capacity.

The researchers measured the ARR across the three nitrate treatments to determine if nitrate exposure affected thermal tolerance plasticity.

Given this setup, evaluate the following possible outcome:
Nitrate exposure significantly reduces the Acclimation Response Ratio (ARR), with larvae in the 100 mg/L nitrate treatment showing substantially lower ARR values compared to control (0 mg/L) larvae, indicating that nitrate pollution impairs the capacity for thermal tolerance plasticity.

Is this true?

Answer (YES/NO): YES